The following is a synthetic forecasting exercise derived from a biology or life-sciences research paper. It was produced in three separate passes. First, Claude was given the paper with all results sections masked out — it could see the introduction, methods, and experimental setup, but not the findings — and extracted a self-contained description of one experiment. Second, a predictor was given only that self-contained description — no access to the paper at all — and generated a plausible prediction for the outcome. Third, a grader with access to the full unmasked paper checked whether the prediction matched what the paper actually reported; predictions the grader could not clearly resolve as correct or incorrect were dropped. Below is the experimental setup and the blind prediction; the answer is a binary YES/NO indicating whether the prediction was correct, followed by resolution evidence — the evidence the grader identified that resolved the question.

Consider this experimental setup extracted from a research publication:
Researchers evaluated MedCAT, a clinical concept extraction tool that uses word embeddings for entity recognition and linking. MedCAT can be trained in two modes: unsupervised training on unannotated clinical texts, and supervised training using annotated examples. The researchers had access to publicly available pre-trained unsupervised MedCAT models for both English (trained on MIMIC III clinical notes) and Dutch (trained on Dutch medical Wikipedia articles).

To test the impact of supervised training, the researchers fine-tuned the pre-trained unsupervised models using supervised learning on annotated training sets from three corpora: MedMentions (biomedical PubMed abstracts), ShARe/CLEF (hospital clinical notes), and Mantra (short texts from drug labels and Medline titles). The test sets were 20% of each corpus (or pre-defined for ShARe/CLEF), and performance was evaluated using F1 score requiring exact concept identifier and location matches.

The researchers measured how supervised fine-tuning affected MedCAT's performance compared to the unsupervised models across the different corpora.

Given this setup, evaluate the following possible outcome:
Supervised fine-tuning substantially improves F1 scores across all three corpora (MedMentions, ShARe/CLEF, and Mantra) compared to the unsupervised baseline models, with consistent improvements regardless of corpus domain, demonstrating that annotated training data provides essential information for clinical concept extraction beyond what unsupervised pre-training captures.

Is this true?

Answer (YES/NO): NO